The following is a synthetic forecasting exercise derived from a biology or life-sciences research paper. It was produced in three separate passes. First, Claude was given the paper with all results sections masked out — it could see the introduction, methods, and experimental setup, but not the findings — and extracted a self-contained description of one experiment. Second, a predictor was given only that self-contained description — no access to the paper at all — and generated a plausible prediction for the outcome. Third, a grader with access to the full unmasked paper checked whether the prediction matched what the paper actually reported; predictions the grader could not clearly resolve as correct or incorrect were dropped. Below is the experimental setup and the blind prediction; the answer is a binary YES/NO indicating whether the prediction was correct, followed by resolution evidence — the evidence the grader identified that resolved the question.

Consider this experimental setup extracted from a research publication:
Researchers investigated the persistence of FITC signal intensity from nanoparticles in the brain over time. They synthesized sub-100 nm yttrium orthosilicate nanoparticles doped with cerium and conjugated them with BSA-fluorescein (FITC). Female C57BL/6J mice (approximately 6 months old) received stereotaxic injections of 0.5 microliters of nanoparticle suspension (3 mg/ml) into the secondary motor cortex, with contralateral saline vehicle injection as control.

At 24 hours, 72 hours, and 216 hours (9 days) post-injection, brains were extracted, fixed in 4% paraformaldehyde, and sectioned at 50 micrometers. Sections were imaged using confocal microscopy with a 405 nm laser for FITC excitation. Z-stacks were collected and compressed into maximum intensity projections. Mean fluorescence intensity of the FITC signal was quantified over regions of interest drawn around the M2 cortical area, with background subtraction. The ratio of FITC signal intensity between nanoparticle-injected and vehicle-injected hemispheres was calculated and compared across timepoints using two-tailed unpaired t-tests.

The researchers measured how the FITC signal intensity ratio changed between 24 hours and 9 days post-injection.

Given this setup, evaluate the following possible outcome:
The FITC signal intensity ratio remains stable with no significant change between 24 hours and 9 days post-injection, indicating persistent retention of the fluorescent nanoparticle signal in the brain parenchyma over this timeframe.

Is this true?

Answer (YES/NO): YES